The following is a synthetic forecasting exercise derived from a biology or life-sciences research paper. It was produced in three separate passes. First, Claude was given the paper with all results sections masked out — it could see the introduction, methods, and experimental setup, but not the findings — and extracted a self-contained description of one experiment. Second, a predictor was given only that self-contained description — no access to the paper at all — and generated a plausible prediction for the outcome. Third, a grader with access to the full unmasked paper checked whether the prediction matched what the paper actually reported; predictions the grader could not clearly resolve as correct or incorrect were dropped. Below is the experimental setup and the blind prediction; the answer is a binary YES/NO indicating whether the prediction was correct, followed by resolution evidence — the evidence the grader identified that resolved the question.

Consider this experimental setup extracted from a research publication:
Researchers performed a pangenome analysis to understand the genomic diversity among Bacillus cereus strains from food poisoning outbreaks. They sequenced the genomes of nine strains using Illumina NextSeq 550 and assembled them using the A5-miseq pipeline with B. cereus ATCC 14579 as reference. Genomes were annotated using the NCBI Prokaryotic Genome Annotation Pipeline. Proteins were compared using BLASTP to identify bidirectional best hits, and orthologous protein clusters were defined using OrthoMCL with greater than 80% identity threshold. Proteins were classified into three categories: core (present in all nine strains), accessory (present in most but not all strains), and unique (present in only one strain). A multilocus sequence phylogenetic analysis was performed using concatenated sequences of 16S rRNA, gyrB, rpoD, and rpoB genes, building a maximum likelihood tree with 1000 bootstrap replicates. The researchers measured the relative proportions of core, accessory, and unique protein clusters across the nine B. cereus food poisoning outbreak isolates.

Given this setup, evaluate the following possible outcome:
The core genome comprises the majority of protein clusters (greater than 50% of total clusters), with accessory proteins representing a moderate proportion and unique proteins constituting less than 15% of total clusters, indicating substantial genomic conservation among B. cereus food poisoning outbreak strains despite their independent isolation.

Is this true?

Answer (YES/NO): NO